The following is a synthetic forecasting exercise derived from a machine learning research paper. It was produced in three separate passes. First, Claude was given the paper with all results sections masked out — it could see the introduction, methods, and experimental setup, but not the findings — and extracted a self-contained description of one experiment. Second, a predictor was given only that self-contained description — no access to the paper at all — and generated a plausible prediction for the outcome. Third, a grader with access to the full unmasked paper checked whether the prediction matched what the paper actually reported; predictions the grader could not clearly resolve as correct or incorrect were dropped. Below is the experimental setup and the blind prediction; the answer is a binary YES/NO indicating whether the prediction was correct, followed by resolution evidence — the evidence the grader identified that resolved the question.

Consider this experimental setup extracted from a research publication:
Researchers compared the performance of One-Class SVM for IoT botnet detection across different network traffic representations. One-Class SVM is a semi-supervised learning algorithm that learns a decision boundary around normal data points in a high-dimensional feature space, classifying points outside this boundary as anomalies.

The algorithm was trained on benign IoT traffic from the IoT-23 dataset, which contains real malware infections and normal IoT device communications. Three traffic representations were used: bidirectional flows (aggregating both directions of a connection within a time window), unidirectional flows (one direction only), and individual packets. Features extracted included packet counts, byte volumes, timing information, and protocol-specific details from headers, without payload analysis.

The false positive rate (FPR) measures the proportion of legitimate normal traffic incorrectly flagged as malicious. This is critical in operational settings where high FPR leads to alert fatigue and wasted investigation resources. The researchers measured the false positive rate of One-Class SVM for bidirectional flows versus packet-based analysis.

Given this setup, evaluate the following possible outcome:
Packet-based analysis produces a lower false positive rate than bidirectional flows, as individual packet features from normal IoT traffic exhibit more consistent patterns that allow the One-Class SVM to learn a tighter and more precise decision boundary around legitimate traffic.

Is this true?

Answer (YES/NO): YES